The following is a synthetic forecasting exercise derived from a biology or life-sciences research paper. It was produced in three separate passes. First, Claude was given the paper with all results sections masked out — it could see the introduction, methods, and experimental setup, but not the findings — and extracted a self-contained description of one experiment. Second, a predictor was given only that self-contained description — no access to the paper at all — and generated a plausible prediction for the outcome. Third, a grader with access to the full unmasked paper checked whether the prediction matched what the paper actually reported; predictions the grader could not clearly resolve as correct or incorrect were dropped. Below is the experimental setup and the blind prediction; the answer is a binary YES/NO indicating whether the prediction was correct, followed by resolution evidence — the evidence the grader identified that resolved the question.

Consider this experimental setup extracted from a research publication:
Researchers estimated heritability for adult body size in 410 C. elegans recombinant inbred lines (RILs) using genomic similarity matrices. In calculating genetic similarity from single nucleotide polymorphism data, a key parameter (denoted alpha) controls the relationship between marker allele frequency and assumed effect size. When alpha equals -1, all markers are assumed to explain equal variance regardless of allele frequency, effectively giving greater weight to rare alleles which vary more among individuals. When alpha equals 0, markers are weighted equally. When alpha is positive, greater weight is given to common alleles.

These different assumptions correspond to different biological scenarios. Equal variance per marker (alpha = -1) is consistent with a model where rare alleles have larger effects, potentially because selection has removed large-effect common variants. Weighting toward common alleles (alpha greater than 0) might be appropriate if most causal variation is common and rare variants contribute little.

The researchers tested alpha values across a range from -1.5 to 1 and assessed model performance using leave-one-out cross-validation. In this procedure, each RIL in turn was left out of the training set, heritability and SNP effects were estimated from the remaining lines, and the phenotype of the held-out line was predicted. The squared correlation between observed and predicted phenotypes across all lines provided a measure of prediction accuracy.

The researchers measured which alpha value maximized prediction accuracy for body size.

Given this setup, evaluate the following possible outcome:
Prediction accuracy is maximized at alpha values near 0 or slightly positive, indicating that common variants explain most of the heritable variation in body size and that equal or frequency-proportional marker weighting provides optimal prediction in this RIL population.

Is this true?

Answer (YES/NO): NO